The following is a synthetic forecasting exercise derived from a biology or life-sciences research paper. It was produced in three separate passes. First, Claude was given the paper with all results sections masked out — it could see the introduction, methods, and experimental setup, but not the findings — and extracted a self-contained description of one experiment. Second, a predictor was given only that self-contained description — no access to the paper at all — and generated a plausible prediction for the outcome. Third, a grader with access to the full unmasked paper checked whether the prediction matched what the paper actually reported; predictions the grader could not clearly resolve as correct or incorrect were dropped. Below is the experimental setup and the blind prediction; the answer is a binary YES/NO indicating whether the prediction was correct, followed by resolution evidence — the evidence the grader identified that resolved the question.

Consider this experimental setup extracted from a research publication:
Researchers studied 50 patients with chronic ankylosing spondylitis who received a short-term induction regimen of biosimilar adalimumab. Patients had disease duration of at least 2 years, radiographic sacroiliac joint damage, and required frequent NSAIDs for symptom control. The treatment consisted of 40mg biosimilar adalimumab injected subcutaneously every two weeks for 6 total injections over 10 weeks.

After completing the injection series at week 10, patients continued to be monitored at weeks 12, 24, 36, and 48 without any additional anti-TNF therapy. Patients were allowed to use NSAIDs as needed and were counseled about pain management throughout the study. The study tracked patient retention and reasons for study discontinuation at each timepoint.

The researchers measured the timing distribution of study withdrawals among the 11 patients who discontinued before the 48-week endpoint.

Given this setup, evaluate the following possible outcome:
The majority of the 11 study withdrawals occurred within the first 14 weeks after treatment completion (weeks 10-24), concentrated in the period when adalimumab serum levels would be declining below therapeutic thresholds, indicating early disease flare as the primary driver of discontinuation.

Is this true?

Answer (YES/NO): NO